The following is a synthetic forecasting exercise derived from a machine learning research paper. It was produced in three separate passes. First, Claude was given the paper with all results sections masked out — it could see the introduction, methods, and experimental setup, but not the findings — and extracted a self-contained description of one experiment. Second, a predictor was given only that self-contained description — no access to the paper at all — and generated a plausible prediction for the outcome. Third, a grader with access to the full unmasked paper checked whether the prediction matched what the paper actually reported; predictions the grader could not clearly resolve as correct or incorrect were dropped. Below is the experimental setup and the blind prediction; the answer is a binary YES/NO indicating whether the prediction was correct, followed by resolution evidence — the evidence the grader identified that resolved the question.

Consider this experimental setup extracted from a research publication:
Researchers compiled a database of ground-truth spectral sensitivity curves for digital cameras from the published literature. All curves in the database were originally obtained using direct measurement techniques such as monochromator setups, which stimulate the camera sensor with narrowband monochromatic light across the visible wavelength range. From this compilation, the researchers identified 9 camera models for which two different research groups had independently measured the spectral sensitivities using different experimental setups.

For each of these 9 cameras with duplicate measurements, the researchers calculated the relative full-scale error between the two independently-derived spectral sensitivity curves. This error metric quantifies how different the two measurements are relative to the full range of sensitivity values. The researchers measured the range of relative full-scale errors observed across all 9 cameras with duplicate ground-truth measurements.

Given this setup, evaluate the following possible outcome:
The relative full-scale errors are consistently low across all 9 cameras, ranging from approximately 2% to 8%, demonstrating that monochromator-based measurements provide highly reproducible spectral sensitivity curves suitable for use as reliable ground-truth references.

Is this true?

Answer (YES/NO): NO